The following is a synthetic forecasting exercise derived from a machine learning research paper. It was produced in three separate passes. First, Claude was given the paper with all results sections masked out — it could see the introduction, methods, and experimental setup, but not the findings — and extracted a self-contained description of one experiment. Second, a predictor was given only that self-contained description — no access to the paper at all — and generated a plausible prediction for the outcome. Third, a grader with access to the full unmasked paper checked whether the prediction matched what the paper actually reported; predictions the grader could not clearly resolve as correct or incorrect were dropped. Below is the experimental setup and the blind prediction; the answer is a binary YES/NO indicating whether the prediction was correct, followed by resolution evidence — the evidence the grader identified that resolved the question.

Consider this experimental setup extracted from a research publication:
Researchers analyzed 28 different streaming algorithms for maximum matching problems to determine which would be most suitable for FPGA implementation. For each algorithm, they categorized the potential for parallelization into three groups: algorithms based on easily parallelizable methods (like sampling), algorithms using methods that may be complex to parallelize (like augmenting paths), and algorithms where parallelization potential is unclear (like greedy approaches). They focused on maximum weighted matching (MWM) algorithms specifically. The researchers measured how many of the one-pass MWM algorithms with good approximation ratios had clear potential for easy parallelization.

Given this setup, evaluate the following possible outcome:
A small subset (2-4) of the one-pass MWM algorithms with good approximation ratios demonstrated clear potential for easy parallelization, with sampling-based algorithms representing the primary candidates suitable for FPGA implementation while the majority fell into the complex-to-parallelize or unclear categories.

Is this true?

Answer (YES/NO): NO